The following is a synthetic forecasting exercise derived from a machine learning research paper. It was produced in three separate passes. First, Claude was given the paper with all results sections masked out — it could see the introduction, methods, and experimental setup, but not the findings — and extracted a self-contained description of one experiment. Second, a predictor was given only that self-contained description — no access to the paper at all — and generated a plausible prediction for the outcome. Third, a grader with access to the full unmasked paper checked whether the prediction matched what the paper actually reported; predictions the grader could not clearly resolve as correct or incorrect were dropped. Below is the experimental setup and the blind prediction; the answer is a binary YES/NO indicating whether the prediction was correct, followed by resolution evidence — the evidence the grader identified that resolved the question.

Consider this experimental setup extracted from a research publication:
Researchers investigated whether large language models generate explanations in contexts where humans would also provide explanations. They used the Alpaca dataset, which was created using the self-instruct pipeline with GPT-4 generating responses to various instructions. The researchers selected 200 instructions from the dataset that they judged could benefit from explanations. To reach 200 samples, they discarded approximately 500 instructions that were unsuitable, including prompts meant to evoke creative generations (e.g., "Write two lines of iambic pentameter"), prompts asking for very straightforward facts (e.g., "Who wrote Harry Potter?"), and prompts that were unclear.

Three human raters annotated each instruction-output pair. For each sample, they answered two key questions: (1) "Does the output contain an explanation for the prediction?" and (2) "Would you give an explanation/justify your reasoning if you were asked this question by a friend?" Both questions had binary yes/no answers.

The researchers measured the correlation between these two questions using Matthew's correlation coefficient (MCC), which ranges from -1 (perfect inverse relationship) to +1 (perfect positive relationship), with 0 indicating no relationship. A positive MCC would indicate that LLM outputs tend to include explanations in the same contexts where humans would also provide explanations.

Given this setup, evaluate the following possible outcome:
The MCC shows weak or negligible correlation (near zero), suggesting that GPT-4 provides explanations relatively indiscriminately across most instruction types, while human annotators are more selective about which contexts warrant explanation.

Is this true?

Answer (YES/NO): NO